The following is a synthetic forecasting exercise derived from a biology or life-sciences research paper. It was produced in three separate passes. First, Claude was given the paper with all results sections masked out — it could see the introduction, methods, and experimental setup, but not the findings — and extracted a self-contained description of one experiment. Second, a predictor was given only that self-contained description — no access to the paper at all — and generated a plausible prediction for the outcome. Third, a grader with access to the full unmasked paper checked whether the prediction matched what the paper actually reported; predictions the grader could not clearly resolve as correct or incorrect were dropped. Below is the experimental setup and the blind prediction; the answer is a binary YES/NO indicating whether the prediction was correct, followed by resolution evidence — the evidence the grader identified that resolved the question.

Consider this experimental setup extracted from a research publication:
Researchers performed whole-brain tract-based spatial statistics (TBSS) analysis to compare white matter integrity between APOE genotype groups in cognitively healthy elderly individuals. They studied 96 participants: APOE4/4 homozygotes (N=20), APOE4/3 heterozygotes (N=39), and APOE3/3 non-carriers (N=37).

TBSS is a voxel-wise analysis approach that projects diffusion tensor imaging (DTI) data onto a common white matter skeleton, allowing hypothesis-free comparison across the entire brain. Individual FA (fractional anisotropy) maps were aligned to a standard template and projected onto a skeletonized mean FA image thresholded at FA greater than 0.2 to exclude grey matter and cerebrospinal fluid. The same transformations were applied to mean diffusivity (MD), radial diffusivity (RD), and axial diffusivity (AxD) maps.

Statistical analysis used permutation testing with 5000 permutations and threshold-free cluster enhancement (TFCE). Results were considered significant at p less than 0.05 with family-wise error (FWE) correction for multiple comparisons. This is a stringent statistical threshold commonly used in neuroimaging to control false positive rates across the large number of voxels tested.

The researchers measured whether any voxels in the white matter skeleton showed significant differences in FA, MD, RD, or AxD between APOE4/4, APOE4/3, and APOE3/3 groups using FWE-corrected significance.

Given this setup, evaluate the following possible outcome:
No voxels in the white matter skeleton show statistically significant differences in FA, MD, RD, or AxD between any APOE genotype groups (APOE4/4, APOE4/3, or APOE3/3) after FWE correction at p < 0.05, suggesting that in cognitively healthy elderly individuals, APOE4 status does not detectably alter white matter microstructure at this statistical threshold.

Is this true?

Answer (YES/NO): YES